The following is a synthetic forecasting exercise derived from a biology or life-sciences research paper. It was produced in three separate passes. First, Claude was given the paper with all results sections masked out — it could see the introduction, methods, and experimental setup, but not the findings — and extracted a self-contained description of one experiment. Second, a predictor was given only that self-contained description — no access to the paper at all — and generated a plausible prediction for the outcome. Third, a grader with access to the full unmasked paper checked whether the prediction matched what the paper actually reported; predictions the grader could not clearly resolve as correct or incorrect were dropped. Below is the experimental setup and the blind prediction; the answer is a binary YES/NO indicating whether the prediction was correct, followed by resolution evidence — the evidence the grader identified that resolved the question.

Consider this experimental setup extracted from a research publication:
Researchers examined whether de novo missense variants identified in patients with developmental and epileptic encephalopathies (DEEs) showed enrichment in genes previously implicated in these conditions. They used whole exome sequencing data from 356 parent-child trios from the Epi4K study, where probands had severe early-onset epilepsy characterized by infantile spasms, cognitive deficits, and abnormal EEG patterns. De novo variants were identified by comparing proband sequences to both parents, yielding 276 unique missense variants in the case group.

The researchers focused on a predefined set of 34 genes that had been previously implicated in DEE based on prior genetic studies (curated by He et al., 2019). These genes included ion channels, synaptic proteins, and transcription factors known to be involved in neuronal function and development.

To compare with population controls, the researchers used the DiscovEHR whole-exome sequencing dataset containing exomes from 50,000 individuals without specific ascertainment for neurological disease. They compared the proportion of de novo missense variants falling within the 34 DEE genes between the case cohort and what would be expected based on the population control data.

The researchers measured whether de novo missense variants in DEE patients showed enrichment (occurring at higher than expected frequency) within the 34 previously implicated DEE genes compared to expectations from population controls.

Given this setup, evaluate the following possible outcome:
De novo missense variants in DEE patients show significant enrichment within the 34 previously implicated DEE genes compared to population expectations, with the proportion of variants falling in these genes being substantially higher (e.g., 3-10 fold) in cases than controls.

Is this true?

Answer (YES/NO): YES